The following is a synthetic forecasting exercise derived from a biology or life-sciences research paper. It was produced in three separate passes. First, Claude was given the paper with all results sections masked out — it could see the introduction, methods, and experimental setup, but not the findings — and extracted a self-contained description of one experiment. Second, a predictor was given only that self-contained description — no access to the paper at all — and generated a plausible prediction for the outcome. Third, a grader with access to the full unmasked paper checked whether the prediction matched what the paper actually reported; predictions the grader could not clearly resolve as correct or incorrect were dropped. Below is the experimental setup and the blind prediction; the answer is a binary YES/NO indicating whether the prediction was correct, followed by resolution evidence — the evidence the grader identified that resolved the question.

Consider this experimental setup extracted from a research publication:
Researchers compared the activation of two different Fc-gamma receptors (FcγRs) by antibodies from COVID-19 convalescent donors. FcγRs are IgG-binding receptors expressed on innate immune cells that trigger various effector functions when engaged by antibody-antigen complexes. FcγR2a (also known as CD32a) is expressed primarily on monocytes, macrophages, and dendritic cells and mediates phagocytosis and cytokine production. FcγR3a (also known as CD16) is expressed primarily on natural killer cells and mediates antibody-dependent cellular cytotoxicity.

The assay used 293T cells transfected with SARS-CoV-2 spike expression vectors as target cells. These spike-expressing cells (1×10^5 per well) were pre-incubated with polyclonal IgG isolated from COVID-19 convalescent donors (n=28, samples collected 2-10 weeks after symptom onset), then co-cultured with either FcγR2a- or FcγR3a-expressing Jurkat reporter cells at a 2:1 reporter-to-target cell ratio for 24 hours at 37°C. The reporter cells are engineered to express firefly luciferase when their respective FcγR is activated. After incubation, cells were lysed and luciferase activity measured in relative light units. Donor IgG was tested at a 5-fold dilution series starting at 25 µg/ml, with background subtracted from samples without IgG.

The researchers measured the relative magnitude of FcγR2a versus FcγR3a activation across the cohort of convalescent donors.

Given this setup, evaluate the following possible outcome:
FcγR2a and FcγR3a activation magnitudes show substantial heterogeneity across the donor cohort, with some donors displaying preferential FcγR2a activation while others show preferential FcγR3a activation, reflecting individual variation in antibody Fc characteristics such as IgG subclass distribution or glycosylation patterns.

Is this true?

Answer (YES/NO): NO